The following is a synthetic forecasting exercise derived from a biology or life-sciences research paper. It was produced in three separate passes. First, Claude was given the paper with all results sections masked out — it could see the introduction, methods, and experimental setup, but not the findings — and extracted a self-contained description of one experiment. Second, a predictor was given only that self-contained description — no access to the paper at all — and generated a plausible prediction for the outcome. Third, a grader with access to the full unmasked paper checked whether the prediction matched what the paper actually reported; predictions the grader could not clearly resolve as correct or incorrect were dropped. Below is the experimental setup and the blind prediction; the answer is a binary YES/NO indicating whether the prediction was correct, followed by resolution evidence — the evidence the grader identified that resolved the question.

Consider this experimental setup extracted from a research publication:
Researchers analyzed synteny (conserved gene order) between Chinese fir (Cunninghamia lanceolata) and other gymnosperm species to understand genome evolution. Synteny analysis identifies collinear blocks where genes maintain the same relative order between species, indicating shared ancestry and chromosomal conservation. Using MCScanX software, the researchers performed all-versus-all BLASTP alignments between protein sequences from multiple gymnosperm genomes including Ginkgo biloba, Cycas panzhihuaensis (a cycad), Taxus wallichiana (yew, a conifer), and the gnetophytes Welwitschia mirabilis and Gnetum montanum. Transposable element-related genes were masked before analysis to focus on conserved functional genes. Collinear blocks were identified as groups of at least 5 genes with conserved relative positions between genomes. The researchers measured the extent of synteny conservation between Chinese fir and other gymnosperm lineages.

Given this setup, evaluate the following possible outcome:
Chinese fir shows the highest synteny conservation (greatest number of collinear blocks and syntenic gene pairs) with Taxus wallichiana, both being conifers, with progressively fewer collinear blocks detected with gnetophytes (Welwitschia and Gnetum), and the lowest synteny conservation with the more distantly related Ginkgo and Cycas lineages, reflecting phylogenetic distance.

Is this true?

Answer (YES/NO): NO